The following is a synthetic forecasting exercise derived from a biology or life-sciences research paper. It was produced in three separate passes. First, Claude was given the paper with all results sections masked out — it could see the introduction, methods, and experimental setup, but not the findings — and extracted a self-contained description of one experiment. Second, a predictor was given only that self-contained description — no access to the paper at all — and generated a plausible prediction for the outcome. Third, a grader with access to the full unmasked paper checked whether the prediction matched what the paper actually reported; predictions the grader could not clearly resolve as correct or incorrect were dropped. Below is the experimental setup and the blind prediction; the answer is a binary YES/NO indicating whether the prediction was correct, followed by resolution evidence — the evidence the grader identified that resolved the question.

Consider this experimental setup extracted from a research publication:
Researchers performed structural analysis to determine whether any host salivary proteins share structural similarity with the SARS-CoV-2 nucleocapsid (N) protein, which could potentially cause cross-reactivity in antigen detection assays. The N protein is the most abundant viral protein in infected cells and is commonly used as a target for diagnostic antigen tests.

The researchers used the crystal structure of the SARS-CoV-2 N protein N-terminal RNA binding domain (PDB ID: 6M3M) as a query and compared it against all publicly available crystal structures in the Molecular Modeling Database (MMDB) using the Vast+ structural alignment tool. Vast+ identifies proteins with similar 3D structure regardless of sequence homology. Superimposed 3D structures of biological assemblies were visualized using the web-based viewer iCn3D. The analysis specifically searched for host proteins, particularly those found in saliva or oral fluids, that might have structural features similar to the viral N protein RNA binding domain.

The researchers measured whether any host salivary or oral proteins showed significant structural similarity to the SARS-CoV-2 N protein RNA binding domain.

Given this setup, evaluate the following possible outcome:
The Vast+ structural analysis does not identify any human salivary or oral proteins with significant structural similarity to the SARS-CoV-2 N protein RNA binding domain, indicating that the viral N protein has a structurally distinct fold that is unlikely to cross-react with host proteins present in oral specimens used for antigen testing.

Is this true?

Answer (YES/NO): NO